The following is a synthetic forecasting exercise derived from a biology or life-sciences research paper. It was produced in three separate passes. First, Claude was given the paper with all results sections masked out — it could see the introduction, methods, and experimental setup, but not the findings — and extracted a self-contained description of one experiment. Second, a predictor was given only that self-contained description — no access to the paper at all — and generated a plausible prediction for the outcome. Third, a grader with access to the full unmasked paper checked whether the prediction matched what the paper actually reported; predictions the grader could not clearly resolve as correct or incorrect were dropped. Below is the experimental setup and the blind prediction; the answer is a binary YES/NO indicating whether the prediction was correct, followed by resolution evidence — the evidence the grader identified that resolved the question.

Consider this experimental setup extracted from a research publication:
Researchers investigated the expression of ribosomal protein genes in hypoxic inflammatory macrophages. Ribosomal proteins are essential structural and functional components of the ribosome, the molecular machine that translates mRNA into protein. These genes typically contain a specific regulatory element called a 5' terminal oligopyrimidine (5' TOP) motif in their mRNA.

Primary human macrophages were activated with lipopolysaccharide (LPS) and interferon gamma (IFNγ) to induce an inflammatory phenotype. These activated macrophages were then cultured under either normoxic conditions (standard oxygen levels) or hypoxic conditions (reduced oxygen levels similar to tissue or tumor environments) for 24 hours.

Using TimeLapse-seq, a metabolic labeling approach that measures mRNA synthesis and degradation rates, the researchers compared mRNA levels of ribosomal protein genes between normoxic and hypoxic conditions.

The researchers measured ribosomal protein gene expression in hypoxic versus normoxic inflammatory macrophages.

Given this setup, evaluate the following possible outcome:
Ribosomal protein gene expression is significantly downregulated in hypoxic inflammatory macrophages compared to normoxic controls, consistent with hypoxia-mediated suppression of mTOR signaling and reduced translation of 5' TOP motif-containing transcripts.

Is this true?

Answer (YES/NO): NO